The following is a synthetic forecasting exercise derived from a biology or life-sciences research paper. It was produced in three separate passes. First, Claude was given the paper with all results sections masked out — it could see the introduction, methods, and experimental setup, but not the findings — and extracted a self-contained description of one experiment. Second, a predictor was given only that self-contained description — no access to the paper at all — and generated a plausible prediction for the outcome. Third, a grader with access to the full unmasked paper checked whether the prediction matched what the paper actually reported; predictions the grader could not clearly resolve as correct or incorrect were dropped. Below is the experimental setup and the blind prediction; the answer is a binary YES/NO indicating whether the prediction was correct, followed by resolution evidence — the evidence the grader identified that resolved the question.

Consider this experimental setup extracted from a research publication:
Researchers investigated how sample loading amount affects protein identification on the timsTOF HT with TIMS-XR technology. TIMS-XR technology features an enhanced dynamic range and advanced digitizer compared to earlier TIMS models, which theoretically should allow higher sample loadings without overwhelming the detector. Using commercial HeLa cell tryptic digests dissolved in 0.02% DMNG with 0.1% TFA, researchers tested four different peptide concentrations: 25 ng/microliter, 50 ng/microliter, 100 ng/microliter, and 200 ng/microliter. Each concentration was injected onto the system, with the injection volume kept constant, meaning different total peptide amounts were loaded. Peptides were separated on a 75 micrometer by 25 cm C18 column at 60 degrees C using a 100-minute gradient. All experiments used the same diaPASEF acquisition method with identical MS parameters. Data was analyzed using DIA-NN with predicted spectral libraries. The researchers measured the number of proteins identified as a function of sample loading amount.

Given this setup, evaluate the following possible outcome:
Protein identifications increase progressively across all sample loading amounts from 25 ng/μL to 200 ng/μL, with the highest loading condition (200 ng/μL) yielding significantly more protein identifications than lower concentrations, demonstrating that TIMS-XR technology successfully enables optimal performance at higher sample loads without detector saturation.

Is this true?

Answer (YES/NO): NO